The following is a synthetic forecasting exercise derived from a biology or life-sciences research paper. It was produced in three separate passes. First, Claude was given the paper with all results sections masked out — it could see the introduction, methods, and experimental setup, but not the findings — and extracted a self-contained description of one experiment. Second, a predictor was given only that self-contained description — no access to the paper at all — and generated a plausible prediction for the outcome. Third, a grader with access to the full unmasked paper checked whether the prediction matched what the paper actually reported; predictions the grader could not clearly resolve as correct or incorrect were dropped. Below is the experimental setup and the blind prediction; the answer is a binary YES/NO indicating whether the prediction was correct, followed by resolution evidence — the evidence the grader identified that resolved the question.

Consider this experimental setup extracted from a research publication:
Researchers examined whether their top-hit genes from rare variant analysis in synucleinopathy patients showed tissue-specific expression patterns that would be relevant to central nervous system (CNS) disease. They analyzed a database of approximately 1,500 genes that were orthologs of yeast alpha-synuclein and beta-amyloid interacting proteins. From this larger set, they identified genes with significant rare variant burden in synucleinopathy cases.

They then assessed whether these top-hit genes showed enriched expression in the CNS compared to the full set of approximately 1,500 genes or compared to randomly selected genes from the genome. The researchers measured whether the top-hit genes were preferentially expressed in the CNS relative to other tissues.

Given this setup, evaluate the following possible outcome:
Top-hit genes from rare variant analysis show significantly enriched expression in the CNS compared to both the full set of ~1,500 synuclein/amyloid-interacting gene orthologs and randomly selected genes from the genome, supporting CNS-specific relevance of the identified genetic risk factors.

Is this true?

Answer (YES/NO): NO